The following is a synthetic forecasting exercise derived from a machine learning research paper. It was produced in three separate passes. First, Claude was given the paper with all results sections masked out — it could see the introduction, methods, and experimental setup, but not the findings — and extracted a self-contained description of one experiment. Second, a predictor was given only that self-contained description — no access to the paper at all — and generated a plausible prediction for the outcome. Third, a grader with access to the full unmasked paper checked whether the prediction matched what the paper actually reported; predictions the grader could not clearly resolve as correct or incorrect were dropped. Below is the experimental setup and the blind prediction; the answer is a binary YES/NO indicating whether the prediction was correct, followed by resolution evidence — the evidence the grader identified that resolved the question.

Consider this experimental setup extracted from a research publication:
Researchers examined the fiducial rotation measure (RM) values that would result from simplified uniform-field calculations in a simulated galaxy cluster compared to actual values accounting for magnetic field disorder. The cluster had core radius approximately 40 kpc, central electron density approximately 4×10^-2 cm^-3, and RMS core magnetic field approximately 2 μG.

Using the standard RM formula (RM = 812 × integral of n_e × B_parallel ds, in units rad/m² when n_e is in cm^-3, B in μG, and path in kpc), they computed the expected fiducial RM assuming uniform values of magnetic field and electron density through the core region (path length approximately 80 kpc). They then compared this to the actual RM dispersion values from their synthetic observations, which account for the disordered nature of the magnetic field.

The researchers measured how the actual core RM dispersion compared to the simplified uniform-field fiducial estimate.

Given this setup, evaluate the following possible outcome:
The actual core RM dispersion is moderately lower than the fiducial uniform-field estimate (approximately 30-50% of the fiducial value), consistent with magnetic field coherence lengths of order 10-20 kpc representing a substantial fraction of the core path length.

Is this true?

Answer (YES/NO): NO